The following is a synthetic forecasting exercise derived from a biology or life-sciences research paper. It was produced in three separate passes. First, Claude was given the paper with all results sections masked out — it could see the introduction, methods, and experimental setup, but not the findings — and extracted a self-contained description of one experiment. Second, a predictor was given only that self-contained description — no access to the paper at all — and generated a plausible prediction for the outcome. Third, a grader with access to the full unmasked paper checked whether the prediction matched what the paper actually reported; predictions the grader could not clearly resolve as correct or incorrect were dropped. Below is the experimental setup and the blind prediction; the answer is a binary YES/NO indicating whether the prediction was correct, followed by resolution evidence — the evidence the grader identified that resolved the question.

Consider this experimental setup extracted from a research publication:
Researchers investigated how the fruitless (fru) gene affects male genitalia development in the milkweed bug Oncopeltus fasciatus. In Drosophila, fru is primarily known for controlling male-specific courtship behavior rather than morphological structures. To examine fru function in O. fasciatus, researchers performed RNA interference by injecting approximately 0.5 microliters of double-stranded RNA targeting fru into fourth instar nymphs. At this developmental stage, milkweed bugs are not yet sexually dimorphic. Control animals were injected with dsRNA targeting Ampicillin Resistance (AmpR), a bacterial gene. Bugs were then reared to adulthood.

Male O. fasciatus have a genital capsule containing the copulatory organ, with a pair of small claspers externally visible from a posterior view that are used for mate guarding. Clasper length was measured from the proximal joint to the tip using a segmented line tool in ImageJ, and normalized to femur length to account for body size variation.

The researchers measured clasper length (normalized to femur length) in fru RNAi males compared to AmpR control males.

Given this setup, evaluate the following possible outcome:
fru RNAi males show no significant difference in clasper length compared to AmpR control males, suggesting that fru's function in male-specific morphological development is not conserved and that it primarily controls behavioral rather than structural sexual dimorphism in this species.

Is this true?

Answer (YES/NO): NO